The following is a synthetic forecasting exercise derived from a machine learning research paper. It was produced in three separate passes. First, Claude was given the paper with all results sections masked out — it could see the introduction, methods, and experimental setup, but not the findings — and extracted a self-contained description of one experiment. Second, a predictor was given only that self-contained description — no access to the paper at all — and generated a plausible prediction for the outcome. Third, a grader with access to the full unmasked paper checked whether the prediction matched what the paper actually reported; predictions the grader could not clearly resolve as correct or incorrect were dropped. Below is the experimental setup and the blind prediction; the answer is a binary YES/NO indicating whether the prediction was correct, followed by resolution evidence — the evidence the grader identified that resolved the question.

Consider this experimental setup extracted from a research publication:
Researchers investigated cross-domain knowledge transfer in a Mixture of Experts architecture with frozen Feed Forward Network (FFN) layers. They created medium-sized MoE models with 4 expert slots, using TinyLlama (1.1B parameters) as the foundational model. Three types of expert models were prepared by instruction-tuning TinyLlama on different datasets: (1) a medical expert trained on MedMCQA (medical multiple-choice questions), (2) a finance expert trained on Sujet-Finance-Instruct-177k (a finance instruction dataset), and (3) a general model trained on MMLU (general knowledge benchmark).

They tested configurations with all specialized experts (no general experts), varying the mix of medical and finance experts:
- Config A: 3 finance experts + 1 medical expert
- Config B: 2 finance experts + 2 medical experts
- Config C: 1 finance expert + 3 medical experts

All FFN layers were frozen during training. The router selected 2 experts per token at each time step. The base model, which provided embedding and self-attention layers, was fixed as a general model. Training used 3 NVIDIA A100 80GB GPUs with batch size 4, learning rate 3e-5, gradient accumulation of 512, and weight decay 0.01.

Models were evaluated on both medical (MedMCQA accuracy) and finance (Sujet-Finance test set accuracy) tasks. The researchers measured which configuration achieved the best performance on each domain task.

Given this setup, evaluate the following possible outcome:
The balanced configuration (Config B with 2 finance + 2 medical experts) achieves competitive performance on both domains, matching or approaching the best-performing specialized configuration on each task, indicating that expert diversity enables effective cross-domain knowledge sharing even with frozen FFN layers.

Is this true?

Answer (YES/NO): YES